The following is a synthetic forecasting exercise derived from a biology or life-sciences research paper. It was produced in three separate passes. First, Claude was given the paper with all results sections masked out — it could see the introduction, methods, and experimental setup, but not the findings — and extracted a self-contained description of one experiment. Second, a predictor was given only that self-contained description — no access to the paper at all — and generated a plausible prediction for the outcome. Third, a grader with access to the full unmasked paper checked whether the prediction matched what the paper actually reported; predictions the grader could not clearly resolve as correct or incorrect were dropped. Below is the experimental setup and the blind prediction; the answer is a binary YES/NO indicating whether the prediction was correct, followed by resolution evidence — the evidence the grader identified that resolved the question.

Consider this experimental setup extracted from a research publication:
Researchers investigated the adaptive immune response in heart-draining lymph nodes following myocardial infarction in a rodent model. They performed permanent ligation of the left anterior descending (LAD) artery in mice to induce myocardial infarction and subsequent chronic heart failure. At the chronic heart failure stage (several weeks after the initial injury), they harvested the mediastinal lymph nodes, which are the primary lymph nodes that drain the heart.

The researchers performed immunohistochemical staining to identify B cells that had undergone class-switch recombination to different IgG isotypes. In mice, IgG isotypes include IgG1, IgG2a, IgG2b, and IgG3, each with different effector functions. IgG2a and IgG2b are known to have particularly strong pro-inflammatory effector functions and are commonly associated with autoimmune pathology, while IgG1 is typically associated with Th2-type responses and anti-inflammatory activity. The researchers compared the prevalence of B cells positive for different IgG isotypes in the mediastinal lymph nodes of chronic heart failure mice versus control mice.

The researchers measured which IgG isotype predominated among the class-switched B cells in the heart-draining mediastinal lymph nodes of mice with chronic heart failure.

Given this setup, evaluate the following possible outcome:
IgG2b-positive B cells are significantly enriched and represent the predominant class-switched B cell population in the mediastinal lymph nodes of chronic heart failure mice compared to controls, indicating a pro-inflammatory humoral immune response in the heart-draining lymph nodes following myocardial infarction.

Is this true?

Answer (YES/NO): NO